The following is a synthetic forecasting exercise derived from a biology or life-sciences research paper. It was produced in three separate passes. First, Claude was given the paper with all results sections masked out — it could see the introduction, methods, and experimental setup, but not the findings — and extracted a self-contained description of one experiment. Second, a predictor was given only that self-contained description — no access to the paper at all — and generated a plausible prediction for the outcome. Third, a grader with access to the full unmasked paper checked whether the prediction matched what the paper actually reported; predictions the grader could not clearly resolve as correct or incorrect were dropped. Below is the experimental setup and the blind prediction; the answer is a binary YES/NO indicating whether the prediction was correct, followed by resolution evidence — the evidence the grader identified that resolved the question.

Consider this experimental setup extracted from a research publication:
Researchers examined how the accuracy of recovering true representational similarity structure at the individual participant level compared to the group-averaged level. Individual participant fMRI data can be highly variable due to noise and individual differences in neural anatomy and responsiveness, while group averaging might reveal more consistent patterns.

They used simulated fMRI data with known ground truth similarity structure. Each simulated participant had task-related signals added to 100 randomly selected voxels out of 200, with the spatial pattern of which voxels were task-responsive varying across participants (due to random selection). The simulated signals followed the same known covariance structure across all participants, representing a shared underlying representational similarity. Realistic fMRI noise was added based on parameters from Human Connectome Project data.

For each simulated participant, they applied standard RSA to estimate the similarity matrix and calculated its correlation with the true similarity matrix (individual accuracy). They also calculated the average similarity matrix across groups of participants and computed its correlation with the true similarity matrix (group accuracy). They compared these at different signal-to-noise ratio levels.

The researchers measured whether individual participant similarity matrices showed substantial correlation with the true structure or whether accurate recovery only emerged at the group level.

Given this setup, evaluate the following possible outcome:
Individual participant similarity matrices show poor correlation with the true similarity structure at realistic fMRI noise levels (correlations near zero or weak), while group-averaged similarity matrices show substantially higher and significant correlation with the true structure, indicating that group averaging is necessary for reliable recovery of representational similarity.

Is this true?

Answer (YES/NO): NO